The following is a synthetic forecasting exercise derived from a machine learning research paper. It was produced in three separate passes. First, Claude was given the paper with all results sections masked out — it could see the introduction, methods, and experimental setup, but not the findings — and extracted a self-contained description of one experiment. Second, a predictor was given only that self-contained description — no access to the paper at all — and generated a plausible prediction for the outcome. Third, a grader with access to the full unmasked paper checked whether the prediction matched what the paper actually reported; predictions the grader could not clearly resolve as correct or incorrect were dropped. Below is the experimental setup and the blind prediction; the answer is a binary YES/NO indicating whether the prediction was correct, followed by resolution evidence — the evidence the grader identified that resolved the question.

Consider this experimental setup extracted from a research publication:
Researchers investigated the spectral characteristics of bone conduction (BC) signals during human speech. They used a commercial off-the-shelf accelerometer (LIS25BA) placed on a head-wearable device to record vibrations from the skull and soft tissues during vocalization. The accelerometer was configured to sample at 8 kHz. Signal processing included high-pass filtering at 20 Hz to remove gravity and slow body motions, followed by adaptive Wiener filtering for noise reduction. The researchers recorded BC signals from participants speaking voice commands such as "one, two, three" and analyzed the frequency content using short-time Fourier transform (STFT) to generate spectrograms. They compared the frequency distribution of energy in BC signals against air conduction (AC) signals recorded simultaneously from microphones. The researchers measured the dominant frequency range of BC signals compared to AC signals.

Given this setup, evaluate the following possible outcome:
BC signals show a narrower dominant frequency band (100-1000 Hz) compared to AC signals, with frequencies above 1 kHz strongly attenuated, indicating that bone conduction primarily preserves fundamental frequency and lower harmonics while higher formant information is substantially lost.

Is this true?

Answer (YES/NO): NO